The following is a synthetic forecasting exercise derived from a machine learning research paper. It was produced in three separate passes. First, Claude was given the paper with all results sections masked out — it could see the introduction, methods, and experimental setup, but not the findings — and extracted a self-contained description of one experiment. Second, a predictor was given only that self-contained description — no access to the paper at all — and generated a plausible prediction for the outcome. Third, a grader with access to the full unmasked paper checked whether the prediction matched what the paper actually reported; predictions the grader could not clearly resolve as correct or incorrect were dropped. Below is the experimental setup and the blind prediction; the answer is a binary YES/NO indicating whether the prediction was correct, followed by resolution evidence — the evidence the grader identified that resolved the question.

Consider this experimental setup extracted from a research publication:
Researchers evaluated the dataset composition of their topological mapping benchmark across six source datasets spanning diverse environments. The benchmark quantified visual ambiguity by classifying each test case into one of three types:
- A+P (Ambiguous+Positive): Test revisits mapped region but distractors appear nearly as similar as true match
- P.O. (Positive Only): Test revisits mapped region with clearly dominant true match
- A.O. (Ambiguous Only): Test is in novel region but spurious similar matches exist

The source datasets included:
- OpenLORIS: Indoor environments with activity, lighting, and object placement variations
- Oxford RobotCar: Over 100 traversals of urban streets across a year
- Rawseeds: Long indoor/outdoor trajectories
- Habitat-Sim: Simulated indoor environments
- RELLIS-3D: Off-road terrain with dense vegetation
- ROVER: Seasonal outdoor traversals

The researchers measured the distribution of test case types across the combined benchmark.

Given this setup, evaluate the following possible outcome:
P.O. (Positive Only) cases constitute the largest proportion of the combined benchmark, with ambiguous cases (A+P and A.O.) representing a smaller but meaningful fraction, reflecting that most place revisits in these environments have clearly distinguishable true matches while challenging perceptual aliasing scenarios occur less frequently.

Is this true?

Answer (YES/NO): YES